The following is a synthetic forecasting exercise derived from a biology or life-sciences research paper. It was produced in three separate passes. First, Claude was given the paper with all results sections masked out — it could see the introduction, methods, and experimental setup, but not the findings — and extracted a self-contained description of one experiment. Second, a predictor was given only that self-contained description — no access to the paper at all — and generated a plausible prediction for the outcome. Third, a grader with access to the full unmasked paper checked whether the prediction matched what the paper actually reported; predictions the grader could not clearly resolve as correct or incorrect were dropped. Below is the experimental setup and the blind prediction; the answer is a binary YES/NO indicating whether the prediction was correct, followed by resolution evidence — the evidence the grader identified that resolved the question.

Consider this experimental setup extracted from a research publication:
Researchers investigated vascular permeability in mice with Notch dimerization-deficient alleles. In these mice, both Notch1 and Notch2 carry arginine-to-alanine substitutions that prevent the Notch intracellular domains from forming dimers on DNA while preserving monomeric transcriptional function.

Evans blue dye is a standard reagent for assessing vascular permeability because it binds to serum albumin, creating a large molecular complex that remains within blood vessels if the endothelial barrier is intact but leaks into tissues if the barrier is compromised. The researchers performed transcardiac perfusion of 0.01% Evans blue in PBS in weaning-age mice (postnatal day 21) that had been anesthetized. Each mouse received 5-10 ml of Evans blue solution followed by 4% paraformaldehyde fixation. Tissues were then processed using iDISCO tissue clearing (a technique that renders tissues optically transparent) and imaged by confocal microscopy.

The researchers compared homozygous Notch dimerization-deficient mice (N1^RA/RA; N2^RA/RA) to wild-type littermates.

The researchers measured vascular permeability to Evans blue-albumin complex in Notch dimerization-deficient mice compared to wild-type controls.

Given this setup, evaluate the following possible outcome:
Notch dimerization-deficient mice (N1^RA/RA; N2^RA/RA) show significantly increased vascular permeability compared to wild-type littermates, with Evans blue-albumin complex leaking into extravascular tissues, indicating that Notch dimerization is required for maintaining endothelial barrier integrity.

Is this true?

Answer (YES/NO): YES